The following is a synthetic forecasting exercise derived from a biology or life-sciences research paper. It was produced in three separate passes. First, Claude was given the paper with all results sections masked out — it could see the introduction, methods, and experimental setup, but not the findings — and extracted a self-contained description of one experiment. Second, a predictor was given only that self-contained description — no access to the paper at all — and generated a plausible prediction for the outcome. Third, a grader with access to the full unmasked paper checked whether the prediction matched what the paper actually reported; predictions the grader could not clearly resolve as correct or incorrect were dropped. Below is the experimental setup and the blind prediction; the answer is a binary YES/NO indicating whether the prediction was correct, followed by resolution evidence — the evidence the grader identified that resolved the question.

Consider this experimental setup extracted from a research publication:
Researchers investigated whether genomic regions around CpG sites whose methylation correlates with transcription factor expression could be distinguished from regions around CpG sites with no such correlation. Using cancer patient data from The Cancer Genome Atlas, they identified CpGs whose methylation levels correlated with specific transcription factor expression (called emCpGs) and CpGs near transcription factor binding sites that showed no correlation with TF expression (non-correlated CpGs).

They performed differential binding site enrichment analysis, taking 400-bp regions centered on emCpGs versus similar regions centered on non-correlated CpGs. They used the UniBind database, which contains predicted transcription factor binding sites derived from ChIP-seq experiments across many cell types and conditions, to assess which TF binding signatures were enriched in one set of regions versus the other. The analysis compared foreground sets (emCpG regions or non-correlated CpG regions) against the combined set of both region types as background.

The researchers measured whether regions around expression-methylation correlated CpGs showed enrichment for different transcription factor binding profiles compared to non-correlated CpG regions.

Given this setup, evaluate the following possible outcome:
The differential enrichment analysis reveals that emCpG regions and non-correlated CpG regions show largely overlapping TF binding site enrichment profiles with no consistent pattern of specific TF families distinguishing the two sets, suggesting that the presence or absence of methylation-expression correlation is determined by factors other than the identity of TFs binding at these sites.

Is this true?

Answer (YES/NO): NO